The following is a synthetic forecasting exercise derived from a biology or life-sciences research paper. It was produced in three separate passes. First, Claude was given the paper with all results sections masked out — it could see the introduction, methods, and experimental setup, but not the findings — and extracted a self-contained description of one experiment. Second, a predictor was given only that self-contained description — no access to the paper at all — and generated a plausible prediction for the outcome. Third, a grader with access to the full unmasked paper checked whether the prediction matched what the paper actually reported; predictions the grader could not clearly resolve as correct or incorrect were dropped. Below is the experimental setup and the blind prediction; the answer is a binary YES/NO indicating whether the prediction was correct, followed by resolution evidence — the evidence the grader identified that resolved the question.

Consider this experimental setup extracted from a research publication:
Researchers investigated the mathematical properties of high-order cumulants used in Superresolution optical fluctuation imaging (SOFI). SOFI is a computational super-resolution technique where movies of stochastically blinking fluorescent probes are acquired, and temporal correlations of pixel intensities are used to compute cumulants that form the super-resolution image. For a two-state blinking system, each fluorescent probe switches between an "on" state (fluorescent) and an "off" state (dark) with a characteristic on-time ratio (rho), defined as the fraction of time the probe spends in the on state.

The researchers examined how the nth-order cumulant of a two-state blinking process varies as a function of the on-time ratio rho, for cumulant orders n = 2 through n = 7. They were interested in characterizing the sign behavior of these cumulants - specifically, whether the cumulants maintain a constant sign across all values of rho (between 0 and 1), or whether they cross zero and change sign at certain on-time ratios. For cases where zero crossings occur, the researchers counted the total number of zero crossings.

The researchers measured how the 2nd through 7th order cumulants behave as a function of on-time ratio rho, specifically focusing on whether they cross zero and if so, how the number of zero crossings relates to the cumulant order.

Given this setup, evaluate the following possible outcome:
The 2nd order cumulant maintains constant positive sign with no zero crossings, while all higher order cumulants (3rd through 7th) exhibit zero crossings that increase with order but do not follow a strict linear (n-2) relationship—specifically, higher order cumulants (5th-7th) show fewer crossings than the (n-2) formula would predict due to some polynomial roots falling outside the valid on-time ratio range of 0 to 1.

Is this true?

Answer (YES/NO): NO